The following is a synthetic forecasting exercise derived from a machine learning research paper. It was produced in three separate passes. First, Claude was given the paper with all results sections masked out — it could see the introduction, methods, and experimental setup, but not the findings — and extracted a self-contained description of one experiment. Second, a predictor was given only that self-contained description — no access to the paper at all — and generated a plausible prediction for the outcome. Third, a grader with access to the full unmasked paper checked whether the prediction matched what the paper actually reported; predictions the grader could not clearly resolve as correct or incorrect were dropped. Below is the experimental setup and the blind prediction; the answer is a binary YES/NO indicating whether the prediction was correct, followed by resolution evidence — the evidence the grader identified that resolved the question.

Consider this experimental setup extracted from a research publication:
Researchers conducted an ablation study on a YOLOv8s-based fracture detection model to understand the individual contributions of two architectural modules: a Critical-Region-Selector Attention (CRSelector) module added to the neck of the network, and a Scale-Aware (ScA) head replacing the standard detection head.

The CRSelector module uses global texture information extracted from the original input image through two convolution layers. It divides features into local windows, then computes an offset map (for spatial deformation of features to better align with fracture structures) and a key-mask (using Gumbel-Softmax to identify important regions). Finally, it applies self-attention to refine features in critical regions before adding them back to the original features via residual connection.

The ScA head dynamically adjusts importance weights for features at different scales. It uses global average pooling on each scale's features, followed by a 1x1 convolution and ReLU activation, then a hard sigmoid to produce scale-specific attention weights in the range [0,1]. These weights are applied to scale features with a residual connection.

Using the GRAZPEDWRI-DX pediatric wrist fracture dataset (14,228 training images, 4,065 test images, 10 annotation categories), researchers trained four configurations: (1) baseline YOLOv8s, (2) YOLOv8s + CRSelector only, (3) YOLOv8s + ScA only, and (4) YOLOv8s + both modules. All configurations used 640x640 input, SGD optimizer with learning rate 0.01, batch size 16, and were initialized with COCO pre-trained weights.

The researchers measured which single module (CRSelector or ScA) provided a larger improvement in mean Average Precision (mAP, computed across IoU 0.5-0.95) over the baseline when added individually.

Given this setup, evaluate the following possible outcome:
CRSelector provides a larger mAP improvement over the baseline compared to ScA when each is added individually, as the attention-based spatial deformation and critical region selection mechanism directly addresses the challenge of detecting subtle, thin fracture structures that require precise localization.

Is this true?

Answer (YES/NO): YES